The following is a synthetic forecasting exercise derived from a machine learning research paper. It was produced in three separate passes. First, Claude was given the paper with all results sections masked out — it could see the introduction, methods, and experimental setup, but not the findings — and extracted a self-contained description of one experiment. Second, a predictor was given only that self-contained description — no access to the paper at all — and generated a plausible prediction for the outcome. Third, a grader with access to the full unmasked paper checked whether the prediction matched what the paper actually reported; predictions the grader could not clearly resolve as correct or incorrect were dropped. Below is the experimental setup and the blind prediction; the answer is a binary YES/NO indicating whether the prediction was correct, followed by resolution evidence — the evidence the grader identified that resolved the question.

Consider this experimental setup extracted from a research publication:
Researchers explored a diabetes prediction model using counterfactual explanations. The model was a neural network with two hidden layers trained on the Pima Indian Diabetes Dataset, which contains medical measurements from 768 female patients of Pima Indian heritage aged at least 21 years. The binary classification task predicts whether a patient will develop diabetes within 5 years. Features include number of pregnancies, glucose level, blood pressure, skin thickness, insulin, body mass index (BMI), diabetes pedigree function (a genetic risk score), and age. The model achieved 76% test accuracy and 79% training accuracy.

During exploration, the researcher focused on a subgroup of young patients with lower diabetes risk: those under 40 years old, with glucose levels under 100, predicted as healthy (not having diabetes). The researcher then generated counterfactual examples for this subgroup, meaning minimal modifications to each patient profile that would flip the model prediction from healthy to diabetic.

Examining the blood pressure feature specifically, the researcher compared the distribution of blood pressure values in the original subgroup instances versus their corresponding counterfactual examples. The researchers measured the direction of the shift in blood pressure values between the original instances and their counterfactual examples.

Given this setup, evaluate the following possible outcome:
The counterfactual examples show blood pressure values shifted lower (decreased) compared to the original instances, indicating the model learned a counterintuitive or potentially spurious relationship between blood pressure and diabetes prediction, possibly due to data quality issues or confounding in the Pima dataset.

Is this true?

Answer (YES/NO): NO